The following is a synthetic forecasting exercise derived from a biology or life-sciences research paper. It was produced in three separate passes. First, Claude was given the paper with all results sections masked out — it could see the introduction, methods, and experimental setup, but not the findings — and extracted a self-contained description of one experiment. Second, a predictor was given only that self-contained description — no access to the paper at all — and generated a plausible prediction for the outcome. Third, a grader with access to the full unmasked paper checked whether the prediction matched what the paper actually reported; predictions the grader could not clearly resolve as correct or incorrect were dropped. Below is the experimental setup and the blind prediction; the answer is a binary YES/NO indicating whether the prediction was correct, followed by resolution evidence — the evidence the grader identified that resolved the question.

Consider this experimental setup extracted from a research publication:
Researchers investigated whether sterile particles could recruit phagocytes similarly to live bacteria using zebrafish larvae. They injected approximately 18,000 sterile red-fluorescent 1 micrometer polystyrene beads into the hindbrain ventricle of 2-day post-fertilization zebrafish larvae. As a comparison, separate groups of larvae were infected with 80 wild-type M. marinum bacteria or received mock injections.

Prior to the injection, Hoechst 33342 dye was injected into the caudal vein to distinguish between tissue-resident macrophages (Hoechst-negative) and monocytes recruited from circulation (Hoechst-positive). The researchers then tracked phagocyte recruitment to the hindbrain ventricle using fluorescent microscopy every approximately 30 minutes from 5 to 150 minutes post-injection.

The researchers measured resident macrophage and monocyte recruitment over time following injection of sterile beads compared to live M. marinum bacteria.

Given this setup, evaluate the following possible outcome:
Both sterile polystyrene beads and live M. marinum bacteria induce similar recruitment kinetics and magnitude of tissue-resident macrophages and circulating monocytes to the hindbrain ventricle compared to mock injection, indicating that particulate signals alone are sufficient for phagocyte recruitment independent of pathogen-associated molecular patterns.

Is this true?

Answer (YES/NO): NO